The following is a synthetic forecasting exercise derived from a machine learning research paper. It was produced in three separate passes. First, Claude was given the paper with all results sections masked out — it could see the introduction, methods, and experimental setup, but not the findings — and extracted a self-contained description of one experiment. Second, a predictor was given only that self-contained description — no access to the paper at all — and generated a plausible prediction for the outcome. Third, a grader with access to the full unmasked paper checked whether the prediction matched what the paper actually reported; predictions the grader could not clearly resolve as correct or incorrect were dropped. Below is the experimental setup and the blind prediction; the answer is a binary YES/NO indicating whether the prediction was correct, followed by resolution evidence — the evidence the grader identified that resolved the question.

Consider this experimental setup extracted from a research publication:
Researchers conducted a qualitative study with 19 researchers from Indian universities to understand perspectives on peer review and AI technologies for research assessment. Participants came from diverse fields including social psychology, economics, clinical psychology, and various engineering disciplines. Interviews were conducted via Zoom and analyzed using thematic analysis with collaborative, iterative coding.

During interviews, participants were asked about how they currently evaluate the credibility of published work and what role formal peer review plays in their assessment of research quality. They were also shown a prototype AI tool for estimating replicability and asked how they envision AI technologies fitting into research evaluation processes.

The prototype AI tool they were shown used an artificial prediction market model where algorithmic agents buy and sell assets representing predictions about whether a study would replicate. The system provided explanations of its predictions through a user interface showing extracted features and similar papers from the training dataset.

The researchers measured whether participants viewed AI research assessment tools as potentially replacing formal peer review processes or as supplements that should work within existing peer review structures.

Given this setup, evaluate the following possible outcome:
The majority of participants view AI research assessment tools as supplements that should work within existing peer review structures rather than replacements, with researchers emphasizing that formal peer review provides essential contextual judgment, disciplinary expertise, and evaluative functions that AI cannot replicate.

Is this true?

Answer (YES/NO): YES